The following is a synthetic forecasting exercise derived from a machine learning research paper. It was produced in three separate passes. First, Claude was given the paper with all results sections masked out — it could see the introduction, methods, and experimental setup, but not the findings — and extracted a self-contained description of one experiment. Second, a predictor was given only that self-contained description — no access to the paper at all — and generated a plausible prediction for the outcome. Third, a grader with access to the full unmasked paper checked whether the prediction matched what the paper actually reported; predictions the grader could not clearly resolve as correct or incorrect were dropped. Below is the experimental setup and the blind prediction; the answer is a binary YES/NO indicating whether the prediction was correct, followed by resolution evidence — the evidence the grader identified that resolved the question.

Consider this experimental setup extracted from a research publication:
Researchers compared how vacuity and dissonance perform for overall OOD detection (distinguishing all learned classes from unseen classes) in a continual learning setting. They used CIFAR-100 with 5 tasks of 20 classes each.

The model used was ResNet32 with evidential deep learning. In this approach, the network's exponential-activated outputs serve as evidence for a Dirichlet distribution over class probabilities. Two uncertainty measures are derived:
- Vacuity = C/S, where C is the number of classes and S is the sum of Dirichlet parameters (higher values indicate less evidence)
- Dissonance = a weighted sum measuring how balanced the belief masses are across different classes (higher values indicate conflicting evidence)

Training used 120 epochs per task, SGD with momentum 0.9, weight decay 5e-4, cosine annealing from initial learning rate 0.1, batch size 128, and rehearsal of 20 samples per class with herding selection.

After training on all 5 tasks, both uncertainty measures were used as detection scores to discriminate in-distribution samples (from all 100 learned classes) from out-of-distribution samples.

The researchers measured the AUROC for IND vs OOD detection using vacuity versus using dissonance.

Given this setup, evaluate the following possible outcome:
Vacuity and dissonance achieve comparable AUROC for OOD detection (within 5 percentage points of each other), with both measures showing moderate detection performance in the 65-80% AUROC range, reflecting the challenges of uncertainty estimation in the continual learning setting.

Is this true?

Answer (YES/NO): NO